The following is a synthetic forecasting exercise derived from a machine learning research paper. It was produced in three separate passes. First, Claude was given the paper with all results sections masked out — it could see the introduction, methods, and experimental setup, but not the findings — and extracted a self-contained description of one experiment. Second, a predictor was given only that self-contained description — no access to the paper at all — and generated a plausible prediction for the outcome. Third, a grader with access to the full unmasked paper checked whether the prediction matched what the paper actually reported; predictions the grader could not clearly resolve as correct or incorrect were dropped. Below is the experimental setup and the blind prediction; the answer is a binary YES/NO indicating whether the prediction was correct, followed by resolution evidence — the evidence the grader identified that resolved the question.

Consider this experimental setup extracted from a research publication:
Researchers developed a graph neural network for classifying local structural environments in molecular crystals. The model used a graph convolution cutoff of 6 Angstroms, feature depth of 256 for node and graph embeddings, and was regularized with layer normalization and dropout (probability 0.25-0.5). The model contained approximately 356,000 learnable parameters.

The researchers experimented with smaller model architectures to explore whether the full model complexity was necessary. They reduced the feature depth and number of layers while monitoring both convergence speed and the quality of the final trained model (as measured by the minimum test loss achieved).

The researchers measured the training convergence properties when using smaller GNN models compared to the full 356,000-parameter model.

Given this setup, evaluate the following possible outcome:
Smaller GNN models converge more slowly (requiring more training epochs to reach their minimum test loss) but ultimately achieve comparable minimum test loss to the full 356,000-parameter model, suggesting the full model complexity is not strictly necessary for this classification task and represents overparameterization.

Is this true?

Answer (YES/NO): NO